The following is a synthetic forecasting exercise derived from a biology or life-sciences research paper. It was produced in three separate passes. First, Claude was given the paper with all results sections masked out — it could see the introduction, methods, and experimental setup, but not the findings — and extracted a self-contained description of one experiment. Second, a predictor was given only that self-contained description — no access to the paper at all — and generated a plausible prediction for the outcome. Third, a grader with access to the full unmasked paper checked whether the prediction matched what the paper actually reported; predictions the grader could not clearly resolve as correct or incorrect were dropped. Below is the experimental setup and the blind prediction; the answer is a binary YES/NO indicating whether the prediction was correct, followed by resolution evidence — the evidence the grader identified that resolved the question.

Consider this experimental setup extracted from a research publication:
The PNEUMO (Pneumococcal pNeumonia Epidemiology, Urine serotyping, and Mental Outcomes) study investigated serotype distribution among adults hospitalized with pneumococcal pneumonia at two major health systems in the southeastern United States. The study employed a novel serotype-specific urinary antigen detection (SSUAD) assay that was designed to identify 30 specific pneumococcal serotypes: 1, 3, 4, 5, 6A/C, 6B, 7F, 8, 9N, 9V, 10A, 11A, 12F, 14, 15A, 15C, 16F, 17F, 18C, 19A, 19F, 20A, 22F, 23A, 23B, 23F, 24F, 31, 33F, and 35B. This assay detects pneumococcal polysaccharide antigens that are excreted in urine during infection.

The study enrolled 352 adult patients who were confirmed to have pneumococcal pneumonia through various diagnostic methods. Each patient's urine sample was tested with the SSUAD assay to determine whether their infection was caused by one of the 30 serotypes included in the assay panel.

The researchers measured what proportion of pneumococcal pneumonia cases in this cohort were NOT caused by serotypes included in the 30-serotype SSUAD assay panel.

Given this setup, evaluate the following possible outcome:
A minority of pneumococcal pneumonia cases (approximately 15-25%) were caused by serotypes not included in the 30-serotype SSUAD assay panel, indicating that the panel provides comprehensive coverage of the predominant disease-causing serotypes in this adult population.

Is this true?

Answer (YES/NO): YES